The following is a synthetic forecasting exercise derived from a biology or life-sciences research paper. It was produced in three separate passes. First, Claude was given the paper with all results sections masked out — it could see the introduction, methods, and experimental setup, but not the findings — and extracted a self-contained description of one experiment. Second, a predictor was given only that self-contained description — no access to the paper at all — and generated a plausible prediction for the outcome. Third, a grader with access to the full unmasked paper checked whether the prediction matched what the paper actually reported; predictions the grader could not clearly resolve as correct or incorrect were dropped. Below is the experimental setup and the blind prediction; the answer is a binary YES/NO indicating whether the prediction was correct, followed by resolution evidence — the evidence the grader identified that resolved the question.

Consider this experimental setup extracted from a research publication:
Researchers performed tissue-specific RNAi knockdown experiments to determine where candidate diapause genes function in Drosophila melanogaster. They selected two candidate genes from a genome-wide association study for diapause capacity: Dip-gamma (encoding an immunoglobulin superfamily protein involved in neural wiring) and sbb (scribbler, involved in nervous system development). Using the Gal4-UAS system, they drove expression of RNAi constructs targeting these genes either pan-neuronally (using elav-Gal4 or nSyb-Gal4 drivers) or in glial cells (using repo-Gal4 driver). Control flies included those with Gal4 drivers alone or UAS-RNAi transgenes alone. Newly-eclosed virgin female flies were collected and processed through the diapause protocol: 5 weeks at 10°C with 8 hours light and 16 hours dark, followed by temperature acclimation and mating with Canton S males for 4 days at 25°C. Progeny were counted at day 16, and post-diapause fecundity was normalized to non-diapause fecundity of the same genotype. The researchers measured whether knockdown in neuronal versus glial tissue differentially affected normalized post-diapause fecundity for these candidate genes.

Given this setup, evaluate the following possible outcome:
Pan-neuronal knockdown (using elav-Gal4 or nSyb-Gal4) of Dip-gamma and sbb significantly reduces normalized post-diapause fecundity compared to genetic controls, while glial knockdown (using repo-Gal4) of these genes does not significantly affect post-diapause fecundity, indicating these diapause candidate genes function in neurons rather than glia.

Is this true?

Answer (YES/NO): YES